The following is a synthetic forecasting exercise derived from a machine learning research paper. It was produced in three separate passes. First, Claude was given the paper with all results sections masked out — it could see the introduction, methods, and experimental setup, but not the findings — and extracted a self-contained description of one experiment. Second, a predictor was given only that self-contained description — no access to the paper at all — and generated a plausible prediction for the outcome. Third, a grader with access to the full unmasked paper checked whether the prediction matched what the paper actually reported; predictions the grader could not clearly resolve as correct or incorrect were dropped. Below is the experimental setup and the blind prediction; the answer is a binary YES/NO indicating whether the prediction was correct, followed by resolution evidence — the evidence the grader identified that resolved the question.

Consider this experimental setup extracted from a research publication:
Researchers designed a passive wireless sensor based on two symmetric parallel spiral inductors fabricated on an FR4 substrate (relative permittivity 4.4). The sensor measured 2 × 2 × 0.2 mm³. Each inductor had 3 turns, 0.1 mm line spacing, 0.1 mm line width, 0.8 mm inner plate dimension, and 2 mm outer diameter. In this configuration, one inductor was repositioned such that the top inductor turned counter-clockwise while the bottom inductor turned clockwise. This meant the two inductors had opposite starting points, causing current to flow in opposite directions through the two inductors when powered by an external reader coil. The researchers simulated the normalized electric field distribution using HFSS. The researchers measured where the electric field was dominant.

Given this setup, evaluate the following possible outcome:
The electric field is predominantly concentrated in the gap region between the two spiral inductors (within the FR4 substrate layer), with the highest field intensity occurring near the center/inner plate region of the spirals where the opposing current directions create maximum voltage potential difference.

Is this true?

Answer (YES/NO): YES